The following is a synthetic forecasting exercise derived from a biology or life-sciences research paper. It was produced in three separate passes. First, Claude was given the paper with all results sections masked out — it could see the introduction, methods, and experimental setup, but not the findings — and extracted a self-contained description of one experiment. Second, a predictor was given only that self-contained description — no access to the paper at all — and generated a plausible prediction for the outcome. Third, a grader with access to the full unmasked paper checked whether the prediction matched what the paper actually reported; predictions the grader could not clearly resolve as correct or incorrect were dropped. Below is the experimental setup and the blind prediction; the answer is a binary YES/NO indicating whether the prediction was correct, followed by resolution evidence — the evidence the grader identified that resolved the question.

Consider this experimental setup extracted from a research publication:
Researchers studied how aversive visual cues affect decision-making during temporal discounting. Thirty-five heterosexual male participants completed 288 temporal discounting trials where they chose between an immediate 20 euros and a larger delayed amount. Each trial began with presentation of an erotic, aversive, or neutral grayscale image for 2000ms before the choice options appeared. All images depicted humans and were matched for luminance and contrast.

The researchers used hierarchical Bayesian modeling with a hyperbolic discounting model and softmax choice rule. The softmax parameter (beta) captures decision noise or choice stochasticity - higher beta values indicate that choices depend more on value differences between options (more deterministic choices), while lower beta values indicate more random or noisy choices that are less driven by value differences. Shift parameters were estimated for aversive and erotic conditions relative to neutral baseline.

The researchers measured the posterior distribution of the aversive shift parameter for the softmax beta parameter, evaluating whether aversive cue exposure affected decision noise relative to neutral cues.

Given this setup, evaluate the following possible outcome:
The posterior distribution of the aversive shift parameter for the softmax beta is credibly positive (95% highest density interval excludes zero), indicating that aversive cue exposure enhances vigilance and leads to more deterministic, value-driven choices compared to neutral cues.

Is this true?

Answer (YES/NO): NO